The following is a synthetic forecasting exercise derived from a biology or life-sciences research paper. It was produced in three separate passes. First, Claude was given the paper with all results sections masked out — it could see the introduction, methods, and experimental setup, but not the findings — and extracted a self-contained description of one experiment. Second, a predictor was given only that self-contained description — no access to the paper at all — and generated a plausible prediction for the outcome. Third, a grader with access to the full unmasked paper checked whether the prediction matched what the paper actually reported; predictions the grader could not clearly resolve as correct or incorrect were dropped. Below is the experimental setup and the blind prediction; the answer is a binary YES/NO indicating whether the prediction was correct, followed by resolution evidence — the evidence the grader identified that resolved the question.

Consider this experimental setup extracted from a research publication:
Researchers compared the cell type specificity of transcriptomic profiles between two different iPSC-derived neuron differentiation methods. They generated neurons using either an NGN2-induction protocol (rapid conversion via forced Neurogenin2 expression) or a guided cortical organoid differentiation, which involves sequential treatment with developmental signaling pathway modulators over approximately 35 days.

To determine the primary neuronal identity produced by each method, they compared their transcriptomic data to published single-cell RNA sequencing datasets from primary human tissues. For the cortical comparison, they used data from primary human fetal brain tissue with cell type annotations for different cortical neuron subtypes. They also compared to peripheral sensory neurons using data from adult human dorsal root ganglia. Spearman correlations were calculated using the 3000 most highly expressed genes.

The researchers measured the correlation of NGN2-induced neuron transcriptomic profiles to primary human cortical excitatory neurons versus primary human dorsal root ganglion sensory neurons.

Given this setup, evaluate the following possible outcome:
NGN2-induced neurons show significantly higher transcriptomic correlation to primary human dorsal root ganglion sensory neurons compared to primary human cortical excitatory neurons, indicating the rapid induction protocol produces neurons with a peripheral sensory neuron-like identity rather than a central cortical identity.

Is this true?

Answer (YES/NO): YES